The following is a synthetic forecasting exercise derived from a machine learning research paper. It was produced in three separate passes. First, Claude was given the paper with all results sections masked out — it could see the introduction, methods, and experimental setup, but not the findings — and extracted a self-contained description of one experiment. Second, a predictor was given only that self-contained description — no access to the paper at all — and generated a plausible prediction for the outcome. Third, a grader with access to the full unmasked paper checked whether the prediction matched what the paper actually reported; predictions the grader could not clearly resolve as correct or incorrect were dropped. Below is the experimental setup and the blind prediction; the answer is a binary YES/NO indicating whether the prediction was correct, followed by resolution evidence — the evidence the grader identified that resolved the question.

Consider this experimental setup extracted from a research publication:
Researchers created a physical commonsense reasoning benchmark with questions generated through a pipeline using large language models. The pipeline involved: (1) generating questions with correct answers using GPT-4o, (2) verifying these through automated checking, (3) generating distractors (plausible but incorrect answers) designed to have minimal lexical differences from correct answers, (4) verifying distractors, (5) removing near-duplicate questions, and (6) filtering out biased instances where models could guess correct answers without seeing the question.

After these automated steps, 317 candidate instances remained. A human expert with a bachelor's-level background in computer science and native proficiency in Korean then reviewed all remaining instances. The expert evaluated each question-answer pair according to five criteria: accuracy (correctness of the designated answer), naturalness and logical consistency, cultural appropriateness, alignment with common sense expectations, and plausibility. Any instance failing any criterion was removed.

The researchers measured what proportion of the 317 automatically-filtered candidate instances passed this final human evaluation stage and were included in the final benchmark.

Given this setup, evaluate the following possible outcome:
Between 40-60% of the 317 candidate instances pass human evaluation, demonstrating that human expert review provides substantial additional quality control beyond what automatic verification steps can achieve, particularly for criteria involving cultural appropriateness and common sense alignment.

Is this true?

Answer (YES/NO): YES